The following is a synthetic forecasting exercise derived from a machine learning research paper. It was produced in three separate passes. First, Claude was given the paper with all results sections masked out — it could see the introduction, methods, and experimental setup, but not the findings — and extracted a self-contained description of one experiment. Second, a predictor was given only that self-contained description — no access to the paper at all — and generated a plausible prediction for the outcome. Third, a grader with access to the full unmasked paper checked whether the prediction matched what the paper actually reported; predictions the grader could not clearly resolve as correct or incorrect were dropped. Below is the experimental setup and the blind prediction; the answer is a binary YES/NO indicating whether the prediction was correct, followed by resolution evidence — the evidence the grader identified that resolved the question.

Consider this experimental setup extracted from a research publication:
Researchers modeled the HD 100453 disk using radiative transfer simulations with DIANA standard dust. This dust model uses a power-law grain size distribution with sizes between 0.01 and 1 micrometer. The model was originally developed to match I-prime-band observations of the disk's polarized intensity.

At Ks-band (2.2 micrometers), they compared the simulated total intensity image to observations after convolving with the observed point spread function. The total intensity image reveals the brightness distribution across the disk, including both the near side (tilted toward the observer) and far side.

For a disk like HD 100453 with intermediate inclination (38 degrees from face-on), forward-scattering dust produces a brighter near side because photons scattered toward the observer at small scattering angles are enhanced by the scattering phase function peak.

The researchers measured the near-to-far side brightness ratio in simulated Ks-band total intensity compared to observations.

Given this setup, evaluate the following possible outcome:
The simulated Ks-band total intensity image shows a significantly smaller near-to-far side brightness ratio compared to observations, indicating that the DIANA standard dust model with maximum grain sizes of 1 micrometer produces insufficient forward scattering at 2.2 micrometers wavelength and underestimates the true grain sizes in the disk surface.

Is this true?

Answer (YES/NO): NO